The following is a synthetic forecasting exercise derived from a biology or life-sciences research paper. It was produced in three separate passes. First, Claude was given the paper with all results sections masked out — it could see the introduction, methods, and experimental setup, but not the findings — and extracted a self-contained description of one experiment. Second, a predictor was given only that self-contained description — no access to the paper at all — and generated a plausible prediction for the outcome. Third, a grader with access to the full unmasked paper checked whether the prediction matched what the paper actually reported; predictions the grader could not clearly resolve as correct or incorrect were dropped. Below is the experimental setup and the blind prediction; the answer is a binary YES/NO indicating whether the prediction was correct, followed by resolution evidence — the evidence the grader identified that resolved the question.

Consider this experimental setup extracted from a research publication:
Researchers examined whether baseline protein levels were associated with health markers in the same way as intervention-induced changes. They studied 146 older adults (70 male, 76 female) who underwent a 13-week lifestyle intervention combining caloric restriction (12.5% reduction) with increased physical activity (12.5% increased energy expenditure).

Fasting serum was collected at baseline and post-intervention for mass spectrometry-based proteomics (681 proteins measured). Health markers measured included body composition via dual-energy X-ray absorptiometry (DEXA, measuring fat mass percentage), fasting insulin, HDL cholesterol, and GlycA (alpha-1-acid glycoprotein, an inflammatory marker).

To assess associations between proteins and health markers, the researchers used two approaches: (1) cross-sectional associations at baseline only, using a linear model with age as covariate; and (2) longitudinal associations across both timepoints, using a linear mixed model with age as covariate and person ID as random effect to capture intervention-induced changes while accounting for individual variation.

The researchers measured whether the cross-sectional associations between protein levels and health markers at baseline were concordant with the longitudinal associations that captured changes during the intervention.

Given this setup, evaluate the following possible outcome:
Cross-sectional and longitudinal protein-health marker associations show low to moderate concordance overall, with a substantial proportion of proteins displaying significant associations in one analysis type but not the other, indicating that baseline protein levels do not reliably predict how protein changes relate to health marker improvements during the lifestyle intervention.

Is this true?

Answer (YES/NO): NO